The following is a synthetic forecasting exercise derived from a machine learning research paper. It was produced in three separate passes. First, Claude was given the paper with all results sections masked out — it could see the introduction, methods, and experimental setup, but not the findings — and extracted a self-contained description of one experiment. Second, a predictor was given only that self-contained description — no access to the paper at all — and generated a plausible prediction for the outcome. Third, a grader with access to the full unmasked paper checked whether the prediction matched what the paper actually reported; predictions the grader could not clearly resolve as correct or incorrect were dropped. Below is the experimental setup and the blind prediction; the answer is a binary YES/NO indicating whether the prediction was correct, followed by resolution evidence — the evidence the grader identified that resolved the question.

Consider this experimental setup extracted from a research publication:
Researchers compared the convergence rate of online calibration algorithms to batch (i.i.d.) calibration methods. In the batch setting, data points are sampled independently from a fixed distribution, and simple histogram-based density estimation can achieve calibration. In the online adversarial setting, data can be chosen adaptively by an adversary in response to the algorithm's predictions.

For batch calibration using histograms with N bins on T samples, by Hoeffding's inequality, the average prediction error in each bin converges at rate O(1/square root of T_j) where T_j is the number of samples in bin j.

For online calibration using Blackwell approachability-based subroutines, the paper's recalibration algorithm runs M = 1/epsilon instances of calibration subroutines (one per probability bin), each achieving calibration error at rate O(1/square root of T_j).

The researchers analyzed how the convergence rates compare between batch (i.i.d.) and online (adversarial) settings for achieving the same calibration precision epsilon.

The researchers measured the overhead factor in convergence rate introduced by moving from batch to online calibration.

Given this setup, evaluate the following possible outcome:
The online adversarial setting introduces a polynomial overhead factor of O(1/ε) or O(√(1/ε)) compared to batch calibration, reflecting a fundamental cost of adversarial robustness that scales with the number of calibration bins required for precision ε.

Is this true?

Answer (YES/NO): YES